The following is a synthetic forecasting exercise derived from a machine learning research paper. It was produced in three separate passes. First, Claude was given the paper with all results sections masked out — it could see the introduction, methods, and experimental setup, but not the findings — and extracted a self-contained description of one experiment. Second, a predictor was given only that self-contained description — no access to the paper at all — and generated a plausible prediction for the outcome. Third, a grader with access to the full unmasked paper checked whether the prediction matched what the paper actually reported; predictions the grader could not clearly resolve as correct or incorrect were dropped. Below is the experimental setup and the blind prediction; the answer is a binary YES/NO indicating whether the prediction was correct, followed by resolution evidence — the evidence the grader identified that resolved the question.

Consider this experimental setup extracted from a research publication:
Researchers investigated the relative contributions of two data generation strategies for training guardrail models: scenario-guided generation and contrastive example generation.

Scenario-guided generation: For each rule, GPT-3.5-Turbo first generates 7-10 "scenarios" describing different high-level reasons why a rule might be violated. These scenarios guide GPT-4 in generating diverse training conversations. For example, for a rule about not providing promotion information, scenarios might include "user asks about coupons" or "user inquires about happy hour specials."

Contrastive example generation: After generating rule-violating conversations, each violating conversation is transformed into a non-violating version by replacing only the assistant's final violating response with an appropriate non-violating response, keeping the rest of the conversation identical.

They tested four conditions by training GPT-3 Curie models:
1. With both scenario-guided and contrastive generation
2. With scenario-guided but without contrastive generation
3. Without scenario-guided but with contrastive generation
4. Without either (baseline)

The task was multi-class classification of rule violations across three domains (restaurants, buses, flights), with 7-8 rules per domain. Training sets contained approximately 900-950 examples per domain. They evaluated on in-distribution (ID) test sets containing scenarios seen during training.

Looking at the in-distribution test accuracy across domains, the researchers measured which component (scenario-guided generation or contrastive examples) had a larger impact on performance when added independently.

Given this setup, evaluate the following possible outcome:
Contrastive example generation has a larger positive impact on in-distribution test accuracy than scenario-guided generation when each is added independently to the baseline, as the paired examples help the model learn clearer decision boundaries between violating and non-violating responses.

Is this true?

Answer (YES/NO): YES